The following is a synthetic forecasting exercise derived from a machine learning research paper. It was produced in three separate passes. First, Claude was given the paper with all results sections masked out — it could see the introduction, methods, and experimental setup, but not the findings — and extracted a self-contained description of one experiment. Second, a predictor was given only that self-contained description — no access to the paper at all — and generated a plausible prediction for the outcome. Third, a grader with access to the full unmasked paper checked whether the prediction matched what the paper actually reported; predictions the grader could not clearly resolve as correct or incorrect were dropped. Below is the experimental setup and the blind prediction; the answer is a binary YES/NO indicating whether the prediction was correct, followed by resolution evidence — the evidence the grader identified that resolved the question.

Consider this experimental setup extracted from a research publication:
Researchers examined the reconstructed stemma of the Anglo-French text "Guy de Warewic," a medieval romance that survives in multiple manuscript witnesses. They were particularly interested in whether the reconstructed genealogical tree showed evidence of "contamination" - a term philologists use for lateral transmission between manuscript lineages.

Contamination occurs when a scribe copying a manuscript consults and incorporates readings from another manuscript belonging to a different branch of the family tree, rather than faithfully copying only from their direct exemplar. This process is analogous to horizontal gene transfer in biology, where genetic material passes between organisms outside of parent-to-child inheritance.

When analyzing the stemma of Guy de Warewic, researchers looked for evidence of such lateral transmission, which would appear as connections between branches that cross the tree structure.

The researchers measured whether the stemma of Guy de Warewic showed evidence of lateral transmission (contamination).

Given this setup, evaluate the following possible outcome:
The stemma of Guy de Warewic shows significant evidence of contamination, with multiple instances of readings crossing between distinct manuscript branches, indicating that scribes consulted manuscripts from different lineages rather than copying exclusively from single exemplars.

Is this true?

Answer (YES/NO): YES